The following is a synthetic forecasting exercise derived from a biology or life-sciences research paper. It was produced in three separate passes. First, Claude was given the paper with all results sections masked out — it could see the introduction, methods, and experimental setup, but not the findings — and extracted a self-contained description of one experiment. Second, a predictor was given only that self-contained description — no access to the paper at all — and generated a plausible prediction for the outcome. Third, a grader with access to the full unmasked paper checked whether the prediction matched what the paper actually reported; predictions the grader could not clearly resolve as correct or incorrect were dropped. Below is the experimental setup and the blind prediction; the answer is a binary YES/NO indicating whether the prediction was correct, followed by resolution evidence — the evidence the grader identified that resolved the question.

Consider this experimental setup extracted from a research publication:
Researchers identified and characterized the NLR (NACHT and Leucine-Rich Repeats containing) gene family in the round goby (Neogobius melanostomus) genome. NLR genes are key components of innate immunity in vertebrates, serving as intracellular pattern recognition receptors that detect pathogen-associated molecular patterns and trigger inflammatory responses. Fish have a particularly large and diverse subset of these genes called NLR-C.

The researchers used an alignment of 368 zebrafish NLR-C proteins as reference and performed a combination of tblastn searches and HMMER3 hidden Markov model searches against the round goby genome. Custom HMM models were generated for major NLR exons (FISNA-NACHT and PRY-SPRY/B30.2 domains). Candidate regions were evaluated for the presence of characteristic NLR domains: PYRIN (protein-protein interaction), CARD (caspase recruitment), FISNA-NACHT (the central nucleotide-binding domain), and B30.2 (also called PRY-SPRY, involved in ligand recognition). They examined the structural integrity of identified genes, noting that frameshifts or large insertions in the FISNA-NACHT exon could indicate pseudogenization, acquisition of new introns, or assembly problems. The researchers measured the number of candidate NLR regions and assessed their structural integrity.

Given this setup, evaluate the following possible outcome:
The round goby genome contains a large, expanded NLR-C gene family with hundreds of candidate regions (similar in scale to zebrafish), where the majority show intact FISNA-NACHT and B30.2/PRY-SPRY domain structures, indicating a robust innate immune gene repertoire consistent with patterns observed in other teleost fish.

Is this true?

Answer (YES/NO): NO